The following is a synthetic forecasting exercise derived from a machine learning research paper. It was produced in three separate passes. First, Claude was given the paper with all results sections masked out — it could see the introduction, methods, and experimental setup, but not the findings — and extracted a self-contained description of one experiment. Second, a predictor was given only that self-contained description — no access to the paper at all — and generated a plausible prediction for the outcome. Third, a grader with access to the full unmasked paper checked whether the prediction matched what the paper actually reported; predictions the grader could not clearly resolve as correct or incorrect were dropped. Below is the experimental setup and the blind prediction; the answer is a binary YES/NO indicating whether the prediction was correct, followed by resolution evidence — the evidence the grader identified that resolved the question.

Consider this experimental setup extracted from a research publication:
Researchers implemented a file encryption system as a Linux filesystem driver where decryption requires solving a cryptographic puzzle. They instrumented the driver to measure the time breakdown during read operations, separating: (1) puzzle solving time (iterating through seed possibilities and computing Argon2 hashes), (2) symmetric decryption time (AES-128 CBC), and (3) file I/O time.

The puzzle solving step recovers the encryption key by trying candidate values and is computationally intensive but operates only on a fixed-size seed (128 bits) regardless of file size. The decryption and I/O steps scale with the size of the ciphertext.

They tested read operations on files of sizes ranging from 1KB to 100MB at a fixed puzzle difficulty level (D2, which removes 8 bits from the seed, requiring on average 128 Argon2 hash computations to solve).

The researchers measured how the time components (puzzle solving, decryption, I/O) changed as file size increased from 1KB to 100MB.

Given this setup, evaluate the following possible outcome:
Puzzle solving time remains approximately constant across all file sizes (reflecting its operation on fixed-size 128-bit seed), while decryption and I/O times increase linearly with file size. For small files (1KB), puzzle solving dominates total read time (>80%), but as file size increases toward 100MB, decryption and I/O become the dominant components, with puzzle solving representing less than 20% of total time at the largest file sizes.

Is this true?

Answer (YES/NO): NO